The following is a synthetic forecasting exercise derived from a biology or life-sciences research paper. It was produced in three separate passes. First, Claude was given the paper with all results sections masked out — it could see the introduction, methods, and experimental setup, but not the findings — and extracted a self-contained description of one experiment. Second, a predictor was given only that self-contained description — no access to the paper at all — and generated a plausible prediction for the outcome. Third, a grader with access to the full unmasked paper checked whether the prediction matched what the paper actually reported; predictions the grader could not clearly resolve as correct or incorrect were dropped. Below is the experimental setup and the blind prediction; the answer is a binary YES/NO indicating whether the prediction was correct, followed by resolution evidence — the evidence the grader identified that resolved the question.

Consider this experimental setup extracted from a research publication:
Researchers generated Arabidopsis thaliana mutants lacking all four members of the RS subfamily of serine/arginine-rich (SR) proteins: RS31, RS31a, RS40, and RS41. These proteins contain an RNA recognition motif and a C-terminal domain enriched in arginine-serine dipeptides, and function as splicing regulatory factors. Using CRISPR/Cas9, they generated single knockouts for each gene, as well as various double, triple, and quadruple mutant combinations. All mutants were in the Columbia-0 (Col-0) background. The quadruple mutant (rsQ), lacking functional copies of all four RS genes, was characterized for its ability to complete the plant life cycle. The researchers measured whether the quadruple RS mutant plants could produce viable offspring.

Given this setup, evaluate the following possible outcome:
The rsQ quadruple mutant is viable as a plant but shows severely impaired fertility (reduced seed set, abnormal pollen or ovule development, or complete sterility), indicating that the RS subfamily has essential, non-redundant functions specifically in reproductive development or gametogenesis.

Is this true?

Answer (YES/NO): YES